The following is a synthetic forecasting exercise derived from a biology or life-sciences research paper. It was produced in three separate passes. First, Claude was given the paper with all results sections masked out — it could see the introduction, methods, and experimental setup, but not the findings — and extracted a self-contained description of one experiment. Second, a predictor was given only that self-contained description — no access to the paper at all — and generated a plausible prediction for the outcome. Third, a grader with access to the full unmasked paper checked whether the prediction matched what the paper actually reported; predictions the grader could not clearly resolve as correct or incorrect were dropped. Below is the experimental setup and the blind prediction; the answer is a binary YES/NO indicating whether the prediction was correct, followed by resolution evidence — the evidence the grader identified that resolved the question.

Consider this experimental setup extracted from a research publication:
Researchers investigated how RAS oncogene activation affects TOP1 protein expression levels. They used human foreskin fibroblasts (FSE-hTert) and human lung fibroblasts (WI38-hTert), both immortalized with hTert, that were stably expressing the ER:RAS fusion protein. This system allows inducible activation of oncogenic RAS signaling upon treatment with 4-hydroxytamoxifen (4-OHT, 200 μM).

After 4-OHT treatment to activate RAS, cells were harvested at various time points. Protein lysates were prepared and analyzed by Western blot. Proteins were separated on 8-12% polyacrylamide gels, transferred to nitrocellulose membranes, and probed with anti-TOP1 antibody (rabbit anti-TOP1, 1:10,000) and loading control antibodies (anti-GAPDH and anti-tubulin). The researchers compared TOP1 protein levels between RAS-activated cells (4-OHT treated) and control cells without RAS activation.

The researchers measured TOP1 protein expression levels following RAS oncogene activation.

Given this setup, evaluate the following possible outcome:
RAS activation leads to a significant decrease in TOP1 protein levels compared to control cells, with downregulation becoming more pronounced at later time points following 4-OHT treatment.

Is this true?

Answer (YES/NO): NO